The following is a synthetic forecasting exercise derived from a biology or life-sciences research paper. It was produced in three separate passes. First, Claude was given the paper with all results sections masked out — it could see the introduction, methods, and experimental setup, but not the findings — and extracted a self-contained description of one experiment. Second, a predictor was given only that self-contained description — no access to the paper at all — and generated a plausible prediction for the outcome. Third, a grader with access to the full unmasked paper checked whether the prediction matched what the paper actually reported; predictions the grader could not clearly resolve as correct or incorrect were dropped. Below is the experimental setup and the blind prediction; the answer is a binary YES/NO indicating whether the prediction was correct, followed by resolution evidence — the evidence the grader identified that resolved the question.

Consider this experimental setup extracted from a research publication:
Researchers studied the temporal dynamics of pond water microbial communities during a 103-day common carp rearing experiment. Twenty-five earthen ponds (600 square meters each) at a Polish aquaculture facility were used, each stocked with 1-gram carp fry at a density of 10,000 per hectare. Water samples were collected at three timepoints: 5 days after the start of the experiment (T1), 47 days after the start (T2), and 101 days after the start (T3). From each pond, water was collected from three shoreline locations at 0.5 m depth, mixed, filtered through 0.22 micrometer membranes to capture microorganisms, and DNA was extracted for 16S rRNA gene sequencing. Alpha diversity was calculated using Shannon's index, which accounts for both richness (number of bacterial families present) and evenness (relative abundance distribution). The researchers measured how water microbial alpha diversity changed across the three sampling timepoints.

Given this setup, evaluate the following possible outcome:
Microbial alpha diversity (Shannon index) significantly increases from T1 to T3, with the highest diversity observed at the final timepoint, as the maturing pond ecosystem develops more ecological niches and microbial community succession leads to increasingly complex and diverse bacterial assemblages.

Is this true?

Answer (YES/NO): NO